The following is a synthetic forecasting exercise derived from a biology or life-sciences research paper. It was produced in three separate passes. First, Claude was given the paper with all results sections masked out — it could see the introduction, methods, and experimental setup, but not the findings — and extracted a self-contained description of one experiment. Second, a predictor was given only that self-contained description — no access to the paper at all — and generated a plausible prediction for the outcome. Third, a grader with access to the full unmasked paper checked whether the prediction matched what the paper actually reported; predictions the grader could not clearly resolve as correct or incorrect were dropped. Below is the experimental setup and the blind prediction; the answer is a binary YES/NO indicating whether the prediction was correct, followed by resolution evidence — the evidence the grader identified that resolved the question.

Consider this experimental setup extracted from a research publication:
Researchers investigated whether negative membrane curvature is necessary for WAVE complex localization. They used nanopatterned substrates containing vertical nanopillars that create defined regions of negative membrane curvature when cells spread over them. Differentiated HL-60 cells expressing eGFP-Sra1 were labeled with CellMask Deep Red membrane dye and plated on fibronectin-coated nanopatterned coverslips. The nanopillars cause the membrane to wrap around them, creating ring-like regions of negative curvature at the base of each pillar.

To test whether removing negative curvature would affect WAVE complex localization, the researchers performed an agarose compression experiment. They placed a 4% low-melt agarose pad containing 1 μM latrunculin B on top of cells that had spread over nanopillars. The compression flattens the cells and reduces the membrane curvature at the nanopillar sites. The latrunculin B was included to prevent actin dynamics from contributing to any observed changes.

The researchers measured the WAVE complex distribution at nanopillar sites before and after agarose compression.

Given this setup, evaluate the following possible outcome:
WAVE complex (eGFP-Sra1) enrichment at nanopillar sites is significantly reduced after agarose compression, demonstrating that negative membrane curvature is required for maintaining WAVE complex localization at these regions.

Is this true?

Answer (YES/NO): NO